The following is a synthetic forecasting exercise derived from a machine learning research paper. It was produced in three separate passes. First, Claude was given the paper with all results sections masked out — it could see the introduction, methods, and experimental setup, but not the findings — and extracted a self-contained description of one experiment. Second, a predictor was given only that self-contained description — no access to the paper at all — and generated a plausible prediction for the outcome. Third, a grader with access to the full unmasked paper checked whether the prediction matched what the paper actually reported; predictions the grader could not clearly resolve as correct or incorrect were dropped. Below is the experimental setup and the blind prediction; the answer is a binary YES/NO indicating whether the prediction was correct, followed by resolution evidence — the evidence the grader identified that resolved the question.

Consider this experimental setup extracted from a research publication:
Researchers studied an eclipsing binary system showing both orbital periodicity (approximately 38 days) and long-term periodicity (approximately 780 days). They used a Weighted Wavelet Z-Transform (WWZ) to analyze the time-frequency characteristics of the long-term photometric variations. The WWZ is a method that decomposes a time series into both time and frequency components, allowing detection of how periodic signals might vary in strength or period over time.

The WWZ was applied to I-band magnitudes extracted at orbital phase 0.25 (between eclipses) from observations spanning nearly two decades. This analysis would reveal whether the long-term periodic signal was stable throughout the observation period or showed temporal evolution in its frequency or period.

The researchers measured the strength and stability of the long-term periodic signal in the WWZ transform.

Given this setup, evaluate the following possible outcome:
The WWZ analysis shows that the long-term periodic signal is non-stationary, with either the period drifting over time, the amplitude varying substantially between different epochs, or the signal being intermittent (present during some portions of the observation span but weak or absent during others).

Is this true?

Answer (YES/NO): NO